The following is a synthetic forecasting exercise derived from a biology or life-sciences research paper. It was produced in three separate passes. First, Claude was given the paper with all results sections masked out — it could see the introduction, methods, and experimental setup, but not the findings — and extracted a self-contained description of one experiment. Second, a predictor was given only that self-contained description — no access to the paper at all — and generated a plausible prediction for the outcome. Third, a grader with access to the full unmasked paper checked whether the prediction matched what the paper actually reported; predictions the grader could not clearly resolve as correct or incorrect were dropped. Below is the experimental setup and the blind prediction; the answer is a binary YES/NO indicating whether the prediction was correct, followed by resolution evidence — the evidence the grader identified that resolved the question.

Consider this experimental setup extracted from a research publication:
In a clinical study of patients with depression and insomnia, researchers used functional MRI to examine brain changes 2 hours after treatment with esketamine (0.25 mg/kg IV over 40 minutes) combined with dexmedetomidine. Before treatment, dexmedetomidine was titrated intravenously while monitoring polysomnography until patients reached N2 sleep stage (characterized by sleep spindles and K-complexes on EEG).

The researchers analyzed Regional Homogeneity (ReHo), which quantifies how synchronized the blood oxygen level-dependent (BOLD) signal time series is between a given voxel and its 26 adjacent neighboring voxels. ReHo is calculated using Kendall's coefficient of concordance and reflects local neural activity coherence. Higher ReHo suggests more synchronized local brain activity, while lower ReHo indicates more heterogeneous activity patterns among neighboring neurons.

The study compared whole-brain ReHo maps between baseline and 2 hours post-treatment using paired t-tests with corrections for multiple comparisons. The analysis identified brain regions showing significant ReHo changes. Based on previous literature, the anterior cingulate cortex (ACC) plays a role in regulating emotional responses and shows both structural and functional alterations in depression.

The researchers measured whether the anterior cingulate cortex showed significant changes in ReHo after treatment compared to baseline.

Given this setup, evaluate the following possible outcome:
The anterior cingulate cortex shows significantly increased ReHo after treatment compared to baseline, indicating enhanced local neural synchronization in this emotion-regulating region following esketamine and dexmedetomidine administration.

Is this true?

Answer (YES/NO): NO